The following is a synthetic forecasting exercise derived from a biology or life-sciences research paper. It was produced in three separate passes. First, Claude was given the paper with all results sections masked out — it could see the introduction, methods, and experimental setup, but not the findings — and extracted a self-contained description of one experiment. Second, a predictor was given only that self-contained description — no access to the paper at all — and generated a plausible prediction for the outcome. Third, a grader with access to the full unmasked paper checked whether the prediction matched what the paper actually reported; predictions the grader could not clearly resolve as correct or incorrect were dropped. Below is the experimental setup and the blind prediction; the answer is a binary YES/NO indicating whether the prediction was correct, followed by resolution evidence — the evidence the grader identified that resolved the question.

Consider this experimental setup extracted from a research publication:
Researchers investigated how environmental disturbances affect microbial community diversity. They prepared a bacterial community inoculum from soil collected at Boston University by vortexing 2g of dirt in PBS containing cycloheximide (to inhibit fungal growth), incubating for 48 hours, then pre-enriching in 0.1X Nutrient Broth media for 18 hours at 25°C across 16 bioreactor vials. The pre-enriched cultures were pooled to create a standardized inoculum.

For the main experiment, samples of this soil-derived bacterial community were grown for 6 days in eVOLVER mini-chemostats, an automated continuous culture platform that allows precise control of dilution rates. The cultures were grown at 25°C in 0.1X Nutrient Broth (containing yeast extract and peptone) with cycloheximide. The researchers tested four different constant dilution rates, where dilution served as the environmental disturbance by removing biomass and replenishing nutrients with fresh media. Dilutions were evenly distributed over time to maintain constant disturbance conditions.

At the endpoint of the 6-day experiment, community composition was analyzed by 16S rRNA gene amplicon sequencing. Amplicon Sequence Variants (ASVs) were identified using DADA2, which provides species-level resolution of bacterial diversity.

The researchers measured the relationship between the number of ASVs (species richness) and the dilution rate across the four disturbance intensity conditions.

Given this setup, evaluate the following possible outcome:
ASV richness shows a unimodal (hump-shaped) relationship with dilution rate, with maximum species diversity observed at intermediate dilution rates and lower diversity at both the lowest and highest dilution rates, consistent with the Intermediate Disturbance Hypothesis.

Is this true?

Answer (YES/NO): NO